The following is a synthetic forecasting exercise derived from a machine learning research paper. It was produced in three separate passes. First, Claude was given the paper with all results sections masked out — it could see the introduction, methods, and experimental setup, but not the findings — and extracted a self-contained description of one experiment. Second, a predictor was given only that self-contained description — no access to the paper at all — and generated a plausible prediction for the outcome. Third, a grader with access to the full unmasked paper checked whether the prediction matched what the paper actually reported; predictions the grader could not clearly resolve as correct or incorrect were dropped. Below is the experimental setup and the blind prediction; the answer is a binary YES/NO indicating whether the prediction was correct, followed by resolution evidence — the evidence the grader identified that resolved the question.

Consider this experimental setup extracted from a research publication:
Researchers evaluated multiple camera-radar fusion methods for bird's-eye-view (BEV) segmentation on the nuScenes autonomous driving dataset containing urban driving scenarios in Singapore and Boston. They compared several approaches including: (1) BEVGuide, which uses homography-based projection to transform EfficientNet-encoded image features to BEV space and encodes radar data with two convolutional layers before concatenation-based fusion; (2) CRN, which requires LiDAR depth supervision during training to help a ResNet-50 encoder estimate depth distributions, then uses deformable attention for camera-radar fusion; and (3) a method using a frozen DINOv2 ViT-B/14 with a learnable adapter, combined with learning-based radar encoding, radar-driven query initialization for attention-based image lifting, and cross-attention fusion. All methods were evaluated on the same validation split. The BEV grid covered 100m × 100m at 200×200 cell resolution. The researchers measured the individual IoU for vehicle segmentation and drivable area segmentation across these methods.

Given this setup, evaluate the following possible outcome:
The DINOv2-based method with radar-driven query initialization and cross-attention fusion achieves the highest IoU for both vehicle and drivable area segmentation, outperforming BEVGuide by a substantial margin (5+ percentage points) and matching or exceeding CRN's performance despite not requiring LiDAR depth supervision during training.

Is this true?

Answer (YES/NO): NO